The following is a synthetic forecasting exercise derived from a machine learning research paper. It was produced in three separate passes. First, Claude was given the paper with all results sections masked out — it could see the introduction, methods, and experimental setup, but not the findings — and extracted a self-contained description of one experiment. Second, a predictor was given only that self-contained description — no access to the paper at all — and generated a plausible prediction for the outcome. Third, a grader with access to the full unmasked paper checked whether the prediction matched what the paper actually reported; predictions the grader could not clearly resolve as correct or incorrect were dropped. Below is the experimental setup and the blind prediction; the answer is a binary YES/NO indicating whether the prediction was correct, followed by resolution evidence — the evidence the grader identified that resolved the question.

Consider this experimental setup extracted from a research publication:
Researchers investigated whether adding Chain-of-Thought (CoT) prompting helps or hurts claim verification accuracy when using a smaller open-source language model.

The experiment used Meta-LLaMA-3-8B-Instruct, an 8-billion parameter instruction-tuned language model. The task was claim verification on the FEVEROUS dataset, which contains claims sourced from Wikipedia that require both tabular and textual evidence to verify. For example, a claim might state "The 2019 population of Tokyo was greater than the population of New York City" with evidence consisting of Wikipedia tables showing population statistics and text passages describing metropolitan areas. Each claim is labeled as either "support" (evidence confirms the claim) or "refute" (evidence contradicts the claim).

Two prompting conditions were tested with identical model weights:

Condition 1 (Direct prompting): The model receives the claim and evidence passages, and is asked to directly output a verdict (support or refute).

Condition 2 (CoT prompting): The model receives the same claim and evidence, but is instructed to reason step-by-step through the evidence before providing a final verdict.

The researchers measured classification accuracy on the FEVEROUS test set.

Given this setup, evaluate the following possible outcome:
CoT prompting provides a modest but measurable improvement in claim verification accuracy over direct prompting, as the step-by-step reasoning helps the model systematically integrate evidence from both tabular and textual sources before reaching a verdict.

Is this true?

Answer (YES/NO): NO